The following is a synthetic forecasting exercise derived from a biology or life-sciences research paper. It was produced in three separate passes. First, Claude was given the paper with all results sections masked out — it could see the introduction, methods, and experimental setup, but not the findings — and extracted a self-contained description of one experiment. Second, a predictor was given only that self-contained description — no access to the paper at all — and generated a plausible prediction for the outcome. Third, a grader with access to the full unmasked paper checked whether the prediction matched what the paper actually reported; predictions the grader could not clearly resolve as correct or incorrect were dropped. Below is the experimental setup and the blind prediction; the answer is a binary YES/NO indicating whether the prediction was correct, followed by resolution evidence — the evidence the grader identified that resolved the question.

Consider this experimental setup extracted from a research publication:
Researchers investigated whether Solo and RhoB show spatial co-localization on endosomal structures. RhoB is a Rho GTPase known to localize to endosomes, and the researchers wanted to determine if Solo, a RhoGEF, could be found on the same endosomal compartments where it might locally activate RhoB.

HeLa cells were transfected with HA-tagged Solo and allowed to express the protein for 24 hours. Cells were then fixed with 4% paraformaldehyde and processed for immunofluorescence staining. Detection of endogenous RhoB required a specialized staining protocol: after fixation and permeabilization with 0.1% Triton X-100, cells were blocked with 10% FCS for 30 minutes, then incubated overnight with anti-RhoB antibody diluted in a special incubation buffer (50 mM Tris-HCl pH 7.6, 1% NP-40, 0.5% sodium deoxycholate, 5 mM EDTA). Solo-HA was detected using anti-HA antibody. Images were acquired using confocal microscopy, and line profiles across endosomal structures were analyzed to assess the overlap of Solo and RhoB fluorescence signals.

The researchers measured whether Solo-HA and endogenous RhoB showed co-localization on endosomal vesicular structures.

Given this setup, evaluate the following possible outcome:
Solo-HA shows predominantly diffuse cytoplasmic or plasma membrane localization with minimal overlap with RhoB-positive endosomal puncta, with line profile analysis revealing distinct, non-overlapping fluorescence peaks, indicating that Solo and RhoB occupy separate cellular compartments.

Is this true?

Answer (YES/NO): NO